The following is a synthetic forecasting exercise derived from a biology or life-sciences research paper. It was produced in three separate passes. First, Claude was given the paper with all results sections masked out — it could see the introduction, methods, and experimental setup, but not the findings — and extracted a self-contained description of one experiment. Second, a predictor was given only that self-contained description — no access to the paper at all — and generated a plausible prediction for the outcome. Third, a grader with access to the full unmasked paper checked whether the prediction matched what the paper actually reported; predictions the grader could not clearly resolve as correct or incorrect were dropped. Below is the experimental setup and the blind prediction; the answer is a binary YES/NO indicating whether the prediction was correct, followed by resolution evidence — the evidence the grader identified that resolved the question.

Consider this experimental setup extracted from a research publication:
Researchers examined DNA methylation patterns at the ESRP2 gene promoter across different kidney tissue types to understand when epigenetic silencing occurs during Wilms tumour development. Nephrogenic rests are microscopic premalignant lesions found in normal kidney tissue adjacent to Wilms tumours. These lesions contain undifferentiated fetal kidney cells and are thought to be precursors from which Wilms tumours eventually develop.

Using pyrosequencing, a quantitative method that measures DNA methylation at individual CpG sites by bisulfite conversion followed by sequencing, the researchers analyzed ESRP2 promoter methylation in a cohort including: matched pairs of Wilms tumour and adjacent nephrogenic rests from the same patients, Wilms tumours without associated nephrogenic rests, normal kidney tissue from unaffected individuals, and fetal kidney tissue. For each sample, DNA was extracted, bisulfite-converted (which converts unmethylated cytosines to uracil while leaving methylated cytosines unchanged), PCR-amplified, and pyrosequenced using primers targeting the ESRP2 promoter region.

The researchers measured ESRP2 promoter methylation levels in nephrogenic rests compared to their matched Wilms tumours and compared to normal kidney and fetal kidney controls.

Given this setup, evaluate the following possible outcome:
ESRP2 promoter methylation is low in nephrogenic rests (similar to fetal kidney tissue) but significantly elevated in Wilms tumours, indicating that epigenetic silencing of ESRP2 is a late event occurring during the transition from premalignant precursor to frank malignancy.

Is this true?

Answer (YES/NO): NO